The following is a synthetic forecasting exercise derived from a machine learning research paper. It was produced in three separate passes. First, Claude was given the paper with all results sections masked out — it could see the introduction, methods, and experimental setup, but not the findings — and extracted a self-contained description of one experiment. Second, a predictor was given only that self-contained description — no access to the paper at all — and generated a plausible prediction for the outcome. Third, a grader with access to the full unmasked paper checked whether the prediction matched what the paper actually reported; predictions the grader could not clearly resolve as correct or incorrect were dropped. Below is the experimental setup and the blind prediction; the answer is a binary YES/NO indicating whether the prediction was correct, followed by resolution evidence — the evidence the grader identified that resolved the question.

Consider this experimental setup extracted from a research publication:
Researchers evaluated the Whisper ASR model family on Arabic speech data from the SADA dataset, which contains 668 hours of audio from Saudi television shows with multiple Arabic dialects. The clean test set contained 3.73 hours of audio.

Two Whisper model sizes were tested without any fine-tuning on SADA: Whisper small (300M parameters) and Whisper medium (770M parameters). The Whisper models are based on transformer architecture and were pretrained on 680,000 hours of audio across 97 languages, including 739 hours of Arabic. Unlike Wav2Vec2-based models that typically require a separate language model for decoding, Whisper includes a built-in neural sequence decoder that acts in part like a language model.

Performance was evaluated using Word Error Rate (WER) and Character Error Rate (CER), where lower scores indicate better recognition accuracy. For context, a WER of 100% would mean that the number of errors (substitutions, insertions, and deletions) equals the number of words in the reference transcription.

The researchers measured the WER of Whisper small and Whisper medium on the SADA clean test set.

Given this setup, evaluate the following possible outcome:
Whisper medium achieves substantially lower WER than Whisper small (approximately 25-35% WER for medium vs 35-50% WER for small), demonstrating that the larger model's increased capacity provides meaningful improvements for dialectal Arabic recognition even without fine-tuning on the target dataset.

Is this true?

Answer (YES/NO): NO